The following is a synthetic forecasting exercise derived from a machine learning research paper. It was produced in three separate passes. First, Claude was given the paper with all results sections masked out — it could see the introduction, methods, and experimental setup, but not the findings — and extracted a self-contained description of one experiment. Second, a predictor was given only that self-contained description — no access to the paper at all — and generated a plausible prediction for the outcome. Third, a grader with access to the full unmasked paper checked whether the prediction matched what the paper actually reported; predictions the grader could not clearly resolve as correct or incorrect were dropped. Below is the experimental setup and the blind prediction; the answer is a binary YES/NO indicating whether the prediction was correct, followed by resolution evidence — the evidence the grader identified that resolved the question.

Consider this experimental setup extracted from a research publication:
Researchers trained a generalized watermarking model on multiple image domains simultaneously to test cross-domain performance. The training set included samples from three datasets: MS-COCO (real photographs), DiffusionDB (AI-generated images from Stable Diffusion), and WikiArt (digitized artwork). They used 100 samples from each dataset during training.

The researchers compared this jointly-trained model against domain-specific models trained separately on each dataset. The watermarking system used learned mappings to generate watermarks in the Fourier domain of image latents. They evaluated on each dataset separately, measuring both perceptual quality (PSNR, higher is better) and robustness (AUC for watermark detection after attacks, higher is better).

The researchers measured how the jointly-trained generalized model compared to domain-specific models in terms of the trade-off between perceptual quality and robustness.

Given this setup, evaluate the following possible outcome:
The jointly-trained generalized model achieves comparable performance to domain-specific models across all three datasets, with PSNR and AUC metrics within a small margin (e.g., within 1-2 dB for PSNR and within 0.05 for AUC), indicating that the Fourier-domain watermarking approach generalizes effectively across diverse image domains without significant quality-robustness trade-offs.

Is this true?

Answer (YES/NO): YES